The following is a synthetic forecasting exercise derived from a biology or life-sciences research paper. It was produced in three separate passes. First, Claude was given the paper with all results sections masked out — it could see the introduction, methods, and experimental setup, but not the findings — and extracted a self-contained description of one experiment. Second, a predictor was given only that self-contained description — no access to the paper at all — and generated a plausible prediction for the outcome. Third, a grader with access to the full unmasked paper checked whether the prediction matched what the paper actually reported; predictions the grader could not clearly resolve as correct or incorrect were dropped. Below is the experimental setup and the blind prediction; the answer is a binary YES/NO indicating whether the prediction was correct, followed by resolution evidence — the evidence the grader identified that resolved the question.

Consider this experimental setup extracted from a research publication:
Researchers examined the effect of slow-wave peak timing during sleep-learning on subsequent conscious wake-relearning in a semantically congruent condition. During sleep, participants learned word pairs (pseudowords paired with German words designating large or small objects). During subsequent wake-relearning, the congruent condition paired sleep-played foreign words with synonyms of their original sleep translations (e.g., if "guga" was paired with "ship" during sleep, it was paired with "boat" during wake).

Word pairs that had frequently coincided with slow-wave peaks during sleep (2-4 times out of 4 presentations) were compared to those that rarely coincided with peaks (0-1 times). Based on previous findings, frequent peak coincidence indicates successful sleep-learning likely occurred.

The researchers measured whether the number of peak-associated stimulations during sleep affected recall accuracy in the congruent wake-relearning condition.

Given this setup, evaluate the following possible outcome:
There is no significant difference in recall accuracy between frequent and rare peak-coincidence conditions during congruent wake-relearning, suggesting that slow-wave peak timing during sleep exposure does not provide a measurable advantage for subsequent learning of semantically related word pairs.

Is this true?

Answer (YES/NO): NO